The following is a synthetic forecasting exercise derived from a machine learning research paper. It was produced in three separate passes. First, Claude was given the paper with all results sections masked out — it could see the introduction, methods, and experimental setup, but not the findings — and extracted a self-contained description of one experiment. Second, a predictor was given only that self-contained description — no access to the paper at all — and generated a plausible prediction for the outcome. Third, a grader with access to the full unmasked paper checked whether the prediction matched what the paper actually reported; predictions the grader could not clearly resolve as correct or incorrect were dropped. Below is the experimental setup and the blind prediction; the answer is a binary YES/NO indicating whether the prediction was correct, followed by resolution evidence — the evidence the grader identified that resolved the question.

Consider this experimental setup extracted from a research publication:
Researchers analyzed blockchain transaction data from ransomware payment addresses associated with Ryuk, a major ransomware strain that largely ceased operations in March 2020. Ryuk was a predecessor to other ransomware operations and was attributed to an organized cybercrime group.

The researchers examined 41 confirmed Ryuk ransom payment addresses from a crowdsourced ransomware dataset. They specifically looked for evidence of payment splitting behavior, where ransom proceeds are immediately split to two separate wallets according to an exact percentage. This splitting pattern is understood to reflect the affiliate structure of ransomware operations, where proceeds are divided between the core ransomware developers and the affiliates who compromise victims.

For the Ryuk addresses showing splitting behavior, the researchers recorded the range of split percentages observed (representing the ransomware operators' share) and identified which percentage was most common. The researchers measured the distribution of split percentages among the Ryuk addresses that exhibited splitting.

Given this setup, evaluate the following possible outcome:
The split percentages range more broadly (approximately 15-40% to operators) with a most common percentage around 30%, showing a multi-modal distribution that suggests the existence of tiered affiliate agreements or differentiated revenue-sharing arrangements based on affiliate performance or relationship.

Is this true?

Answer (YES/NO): NO